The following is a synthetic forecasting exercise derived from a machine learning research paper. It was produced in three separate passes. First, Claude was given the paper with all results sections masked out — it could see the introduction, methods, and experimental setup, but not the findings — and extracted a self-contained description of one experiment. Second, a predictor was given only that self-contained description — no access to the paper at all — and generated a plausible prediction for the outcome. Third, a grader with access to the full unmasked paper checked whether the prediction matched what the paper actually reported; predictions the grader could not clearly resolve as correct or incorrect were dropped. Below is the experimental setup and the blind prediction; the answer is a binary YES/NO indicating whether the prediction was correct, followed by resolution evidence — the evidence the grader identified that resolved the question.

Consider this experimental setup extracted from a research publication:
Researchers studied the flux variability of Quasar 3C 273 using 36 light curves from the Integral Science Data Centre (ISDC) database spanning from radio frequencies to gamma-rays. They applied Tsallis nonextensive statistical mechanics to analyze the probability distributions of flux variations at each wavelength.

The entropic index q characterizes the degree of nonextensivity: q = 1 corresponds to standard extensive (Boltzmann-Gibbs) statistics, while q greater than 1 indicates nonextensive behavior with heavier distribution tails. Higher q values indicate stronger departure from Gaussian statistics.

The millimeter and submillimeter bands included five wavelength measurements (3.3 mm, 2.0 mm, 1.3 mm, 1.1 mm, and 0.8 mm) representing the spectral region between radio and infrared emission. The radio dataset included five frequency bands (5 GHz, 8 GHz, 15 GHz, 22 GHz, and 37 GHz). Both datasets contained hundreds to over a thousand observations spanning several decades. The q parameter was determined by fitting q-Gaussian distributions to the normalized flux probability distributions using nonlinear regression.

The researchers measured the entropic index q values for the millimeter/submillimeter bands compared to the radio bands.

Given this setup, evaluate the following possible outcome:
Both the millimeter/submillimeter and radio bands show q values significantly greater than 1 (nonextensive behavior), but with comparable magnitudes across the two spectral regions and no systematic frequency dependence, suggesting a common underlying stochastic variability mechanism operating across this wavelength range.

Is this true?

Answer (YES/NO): NO